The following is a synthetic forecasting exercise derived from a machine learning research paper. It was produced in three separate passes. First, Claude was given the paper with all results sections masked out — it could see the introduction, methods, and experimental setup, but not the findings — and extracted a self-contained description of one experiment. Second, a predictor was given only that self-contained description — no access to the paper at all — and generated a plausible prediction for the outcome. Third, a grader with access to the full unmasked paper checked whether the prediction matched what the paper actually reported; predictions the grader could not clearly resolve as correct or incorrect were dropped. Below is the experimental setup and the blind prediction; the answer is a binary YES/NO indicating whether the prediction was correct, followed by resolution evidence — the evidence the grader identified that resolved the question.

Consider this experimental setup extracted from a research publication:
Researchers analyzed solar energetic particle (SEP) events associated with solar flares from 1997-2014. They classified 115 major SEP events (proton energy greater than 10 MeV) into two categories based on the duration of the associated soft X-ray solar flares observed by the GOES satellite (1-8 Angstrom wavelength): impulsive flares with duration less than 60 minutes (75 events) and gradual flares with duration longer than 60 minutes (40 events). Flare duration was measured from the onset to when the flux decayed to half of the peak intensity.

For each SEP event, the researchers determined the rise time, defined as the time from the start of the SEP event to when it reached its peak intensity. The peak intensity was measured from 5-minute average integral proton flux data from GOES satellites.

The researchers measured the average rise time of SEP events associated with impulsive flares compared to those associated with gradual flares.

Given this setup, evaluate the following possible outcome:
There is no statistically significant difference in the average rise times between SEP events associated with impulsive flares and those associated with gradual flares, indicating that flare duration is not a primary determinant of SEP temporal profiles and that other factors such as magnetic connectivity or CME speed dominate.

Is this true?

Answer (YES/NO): NO